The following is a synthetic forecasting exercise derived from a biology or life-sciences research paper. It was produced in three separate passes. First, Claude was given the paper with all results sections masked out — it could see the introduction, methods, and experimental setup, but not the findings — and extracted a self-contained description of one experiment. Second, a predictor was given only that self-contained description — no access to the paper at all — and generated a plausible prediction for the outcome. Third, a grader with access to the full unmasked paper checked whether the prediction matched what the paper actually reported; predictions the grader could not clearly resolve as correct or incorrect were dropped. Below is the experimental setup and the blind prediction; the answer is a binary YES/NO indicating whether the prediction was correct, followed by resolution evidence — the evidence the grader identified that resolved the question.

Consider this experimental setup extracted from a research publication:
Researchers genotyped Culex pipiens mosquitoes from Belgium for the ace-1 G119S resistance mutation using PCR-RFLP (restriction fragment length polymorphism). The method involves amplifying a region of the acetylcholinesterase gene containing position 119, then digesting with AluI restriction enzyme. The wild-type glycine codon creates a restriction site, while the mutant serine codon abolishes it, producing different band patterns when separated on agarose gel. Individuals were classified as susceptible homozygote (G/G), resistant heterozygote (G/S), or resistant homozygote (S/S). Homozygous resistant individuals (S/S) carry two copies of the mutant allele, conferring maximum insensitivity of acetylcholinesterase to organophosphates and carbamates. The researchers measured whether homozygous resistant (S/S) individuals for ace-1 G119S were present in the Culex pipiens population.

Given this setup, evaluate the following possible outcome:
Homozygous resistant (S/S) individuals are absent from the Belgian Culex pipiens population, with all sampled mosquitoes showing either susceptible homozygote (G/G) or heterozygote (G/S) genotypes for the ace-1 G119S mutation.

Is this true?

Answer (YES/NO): NO